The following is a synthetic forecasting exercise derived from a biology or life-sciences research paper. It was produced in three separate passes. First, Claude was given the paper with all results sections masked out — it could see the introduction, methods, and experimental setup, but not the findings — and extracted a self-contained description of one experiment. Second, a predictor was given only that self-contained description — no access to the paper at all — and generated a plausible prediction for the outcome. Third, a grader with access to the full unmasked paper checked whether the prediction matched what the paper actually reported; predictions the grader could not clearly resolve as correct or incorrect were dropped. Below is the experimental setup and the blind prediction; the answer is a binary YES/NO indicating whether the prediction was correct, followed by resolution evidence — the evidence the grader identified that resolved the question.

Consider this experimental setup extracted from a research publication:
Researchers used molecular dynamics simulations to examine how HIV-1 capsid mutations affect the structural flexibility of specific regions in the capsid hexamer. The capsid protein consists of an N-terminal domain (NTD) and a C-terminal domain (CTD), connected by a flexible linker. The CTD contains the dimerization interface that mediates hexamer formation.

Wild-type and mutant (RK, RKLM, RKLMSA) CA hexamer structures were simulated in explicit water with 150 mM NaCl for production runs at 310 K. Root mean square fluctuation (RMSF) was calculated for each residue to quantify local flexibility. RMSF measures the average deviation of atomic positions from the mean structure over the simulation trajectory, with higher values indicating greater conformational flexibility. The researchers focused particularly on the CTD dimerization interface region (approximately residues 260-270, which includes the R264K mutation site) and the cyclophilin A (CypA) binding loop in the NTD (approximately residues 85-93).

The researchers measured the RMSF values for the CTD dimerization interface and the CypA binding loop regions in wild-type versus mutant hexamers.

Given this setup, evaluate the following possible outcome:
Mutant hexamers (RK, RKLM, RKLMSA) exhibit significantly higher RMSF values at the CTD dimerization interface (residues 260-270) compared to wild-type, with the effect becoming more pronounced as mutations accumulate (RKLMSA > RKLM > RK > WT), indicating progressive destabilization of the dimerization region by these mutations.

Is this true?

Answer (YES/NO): NO